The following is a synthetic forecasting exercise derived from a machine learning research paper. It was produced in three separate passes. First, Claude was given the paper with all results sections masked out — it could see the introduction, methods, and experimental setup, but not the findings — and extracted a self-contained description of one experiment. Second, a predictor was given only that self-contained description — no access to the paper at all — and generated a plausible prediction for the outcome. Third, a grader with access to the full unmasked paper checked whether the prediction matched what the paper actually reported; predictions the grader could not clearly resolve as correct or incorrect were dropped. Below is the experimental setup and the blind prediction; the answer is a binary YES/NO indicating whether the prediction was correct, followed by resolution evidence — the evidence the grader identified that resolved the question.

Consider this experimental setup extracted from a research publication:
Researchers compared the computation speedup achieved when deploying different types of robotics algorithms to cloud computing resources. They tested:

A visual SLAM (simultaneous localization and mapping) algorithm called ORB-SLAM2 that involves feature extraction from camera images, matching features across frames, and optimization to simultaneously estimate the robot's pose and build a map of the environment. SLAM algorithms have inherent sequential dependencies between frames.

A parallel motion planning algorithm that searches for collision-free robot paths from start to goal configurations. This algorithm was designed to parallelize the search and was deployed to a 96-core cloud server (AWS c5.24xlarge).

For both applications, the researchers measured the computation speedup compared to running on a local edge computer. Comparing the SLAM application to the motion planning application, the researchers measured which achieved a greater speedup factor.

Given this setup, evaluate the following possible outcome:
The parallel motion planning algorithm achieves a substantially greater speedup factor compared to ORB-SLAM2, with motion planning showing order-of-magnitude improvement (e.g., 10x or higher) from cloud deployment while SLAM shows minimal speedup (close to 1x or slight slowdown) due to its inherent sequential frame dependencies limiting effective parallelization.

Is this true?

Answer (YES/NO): NO